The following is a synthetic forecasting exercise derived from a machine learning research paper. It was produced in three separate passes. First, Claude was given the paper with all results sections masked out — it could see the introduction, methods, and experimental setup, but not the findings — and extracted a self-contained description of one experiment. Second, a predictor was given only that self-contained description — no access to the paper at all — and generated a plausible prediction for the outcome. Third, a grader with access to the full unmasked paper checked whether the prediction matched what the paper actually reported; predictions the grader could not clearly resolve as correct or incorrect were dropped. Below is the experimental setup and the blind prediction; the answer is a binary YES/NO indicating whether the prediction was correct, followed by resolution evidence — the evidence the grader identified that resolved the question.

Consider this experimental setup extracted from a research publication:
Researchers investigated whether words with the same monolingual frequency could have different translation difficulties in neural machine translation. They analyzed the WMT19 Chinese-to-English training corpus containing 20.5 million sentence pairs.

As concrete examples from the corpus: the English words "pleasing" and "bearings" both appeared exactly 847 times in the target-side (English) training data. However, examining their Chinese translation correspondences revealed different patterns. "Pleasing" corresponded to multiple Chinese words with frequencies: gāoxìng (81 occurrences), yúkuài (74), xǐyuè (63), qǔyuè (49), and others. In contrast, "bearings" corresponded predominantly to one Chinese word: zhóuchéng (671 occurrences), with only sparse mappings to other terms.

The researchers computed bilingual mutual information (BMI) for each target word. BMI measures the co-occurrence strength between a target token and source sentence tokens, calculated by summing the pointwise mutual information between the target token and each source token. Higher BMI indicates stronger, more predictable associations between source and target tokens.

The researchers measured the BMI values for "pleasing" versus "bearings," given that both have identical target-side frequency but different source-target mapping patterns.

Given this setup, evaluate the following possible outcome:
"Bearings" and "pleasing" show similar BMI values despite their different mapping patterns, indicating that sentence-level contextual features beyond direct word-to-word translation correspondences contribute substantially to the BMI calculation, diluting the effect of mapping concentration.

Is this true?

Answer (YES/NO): NO